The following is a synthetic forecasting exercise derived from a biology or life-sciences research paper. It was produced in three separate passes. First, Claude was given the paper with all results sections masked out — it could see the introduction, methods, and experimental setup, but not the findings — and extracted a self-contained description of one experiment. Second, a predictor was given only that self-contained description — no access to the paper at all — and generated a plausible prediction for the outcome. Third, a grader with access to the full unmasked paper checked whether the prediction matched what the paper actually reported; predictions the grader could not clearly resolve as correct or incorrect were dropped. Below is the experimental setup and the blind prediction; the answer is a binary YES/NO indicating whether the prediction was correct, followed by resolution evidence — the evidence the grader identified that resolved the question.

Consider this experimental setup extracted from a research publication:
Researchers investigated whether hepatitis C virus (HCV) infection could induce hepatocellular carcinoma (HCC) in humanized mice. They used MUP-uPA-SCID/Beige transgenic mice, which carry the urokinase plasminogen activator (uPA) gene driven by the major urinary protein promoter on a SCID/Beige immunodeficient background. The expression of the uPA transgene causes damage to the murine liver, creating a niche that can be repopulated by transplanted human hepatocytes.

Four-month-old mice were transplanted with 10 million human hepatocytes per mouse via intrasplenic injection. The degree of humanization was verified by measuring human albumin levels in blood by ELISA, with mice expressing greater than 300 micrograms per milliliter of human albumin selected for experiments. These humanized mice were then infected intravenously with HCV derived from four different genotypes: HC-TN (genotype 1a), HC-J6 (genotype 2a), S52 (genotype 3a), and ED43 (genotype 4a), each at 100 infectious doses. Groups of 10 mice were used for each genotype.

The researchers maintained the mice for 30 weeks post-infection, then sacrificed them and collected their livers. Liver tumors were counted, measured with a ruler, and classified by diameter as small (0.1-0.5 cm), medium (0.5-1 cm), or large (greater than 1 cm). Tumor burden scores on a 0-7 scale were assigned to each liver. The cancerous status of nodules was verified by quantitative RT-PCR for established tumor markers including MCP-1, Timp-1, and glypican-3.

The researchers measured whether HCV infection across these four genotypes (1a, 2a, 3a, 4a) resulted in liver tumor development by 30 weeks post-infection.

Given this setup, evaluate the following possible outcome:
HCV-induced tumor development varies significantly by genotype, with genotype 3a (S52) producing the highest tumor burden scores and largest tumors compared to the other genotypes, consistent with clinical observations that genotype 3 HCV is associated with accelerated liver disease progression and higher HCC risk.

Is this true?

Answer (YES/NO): NO